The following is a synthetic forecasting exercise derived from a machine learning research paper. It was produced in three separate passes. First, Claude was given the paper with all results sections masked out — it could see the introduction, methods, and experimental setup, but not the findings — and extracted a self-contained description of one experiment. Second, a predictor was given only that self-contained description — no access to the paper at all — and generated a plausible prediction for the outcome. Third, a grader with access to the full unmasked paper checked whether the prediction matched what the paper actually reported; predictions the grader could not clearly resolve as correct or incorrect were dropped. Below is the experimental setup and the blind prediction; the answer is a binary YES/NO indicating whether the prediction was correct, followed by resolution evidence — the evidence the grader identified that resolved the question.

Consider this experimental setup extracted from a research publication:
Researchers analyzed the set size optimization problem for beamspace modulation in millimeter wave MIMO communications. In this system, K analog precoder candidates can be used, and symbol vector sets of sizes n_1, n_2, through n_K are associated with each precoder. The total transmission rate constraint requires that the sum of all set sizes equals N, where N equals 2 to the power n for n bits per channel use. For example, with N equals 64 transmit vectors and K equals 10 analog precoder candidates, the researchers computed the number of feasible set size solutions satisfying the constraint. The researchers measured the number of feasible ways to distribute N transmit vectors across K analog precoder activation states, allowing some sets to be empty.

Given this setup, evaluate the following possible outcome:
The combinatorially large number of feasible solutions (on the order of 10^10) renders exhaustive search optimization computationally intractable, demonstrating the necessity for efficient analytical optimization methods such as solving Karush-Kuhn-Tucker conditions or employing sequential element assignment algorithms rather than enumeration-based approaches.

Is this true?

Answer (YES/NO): NO